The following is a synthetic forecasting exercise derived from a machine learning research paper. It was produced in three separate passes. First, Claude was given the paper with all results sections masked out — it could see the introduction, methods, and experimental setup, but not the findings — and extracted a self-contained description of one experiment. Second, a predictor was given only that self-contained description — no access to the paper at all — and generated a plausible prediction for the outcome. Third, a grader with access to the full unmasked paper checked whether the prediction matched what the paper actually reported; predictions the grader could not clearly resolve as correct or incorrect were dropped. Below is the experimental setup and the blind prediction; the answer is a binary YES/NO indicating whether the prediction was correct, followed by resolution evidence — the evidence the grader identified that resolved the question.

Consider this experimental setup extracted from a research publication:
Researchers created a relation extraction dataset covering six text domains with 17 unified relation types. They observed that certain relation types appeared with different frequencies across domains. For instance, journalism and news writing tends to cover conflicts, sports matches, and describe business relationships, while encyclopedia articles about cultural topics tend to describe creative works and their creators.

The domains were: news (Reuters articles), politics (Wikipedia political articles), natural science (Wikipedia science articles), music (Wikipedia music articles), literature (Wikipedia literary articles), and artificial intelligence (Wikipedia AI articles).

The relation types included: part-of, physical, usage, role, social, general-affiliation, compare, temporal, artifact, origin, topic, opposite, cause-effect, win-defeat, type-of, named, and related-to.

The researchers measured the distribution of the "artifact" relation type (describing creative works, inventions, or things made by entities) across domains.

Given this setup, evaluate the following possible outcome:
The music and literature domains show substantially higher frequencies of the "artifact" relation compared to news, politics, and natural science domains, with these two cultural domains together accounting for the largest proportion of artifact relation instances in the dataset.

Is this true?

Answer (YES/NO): YES